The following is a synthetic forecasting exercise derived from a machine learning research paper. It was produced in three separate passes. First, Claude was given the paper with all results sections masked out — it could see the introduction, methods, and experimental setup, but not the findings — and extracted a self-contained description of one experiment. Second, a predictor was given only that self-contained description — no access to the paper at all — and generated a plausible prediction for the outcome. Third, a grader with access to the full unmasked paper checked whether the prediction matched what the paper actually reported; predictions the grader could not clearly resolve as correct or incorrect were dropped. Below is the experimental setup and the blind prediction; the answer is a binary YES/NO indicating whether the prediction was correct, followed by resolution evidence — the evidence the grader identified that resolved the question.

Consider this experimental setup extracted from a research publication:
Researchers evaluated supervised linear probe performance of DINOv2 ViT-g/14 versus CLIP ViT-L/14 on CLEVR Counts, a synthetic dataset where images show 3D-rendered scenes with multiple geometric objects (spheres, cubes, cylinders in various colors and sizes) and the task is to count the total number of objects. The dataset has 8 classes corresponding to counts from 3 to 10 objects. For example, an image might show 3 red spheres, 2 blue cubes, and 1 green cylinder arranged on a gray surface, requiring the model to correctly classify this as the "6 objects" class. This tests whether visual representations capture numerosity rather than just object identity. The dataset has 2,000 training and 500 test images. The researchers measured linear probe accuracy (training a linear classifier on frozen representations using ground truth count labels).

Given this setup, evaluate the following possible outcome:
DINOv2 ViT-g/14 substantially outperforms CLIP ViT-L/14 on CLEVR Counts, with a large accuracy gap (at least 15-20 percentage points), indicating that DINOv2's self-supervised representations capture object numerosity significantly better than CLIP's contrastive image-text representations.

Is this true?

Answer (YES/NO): NO